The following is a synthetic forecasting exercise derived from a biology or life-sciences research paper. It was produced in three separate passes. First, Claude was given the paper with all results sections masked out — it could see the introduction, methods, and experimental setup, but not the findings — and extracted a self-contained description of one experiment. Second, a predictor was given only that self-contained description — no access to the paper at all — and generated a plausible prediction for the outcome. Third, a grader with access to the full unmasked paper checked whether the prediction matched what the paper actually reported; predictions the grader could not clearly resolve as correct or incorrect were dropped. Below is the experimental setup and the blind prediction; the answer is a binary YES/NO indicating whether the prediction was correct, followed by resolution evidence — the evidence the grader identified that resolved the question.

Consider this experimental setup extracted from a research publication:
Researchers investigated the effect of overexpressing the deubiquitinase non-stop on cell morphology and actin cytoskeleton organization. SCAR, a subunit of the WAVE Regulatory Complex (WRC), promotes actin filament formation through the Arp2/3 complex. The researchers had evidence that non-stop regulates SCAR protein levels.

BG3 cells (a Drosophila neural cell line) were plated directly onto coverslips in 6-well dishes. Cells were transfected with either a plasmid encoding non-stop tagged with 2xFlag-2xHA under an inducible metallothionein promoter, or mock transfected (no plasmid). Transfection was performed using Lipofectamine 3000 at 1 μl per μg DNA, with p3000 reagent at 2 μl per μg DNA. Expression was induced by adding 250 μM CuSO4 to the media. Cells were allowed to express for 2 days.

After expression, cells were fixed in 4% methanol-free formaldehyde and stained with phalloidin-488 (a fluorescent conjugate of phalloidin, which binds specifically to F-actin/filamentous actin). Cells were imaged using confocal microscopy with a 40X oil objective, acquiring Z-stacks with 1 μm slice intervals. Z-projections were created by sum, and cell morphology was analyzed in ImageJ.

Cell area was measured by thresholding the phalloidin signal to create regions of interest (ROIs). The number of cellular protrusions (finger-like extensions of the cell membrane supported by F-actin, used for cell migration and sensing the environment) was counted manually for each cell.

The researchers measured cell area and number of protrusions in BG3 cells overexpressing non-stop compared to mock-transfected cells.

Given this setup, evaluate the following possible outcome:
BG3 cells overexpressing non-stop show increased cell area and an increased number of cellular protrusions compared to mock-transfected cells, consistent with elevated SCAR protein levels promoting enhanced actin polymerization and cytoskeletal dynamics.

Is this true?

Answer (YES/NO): NO